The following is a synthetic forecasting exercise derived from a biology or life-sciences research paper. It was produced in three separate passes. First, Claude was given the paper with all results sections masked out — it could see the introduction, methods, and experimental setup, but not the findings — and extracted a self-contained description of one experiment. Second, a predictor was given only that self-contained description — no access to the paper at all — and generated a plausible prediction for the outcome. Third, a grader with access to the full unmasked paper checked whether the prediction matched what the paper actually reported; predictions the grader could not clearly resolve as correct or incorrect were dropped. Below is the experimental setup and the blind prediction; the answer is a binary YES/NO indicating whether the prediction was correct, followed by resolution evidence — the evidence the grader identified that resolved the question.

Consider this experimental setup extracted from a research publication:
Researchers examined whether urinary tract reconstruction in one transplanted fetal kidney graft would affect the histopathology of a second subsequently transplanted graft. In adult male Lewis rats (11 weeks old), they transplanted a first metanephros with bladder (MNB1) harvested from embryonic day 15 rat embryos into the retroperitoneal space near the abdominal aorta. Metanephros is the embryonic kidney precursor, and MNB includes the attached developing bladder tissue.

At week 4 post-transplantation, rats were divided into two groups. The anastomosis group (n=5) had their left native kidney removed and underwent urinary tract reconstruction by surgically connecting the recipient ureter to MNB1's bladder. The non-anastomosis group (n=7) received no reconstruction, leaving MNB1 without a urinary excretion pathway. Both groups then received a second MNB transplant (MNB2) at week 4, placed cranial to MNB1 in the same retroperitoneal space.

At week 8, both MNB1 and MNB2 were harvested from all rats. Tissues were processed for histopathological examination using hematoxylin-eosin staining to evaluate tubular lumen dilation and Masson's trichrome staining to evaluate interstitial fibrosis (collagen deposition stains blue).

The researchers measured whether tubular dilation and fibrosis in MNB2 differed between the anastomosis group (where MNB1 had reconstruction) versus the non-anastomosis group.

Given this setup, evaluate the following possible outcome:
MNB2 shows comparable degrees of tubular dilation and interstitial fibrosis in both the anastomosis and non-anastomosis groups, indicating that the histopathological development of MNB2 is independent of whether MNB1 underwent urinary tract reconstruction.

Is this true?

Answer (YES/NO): YES